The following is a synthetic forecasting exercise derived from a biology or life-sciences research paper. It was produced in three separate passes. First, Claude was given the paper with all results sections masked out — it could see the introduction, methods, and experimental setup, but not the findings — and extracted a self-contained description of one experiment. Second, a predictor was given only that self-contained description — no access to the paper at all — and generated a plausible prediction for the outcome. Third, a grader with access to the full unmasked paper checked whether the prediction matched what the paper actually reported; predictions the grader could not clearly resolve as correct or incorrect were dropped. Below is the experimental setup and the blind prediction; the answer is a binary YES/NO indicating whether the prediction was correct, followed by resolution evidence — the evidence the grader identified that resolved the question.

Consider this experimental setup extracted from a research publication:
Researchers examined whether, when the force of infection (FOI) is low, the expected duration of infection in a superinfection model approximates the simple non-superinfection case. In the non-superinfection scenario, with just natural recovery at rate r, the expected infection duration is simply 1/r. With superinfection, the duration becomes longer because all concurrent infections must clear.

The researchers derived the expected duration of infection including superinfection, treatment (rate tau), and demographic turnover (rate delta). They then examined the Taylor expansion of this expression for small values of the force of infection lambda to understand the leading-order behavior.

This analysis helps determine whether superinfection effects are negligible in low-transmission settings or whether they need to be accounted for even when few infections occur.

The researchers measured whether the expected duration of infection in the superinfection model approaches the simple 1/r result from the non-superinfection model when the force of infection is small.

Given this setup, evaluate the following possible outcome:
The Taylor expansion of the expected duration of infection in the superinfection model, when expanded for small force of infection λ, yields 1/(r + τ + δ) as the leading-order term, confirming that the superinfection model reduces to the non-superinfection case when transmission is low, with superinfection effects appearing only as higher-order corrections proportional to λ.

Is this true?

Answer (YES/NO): NO